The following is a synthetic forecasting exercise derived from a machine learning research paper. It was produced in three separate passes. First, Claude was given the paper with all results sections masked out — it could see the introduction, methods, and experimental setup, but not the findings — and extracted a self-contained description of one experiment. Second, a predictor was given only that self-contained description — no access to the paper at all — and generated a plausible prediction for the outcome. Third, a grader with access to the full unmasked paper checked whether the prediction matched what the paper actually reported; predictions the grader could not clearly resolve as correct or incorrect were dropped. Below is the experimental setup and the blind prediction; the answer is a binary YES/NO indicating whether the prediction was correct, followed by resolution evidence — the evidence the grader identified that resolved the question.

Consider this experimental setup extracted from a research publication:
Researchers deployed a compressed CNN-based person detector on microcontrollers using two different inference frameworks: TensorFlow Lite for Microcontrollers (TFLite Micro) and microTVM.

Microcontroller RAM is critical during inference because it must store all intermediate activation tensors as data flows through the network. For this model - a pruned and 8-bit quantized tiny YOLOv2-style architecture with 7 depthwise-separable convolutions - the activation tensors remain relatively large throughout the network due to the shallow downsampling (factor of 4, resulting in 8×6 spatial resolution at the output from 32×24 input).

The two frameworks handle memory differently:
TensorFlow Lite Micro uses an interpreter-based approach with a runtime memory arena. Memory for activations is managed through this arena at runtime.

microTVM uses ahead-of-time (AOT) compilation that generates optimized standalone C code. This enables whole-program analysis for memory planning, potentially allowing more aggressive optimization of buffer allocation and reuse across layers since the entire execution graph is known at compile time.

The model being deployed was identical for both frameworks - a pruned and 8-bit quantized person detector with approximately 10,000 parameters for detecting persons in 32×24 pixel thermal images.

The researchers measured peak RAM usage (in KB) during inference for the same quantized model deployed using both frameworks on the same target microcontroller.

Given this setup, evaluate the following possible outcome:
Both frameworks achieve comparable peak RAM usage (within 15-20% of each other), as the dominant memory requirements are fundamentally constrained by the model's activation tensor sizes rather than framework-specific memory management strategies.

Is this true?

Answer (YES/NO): NO